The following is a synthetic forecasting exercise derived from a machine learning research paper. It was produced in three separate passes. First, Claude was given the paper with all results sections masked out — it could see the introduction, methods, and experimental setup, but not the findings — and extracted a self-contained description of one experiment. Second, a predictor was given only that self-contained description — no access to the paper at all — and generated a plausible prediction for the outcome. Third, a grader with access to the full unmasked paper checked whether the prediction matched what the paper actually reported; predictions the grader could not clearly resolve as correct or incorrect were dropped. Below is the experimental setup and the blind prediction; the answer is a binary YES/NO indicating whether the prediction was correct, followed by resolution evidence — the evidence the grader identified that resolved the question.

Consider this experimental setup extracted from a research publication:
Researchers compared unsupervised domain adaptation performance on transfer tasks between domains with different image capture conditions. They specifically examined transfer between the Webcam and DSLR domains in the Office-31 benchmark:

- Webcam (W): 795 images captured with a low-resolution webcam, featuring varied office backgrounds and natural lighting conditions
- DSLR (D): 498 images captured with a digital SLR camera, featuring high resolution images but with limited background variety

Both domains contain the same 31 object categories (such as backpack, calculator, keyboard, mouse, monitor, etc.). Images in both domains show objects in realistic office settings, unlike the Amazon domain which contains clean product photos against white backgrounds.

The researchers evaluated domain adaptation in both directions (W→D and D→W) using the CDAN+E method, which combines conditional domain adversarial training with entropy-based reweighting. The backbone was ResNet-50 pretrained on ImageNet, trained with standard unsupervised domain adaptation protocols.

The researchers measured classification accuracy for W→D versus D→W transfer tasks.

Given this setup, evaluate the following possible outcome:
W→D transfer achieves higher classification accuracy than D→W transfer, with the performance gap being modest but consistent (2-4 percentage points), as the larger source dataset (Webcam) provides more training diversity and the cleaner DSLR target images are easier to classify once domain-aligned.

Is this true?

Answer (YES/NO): NO